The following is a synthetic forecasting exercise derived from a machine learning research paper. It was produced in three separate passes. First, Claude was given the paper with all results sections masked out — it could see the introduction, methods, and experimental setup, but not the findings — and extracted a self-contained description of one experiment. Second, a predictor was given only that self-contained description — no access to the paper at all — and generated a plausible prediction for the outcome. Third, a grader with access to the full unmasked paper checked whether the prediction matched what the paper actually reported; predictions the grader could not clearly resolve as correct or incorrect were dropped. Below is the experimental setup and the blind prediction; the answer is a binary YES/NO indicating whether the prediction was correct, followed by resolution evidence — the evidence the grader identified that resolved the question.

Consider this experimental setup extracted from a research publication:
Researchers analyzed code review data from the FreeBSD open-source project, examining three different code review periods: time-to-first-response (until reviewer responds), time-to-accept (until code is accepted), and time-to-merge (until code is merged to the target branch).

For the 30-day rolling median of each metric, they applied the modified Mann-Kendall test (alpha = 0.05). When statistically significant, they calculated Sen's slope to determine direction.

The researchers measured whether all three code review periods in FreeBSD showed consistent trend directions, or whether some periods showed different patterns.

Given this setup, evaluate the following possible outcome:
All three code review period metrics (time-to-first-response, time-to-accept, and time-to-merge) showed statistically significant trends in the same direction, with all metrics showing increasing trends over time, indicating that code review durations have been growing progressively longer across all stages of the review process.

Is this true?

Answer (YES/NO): NO